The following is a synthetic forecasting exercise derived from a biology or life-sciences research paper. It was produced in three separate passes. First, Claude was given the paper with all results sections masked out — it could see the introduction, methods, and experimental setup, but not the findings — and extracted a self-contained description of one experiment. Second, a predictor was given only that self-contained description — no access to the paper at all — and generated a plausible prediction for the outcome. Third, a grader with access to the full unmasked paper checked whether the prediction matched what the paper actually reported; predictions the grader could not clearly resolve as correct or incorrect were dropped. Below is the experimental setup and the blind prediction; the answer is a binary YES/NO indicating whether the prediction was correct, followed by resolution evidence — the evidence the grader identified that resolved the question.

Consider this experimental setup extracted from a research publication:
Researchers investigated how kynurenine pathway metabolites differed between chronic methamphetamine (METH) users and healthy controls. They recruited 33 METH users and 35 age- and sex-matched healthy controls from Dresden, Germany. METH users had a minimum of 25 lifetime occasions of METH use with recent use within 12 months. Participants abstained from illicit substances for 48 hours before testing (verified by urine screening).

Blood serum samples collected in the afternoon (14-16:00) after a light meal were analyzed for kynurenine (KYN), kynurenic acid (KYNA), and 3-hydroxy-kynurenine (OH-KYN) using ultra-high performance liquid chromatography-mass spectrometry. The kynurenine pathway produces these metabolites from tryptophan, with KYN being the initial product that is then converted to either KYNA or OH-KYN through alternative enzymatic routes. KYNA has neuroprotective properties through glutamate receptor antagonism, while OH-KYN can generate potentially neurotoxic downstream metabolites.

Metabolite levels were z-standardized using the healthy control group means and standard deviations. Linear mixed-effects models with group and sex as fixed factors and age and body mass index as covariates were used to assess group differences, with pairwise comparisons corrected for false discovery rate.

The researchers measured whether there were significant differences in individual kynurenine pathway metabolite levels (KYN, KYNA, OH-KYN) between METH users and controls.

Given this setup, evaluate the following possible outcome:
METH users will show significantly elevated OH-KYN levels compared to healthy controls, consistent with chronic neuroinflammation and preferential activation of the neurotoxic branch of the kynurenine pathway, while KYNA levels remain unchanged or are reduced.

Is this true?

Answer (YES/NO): NO